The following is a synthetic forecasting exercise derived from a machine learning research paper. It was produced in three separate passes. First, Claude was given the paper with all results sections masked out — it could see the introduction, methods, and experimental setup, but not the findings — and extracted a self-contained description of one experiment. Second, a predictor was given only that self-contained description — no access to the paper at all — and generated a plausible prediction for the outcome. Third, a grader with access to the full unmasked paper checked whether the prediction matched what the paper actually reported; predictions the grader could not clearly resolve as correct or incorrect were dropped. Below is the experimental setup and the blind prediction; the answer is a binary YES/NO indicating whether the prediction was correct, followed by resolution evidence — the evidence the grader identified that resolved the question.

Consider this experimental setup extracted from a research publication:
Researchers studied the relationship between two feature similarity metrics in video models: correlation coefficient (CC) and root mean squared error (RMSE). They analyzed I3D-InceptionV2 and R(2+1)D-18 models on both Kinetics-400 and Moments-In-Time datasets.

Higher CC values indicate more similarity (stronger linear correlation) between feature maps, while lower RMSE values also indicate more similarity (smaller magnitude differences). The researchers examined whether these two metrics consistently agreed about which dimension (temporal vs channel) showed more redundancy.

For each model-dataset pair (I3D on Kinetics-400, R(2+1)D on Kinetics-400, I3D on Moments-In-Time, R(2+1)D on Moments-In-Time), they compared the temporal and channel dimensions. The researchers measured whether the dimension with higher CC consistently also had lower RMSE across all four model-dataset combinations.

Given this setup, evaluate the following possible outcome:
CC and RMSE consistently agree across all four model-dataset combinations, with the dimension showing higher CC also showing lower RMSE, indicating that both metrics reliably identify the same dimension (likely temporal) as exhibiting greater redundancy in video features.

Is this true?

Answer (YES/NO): YES